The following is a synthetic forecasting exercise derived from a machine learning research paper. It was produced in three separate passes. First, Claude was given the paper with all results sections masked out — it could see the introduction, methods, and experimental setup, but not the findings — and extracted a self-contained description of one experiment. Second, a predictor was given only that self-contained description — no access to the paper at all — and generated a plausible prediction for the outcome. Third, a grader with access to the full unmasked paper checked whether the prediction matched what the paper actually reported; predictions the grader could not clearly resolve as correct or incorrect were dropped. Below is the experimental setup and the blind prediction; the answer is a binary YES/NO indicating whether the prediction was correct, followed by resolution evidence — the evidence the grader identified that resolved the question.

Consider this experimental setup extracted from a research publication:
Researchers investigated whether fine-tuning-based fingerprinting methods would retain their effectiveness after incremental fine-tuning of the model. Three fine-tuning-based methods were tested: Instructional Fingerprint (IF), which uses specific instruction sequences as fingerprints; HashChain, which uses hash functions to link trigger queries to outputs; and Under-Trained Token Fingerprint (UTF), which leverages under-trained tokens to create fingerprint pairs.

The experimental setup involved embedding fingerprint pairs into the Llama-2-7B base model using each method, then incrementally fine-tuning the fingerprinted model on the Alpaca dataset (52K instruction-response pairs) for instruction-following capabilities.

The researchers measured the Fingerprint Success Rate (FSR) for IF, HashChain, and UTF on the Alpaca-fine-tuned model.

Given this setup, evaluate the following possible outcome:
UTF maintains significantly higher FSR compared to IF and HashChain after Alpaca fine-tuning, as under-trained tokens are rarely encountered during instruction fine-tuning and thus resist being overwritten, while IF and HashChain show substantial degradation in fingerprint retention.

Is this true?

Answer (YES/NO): NO